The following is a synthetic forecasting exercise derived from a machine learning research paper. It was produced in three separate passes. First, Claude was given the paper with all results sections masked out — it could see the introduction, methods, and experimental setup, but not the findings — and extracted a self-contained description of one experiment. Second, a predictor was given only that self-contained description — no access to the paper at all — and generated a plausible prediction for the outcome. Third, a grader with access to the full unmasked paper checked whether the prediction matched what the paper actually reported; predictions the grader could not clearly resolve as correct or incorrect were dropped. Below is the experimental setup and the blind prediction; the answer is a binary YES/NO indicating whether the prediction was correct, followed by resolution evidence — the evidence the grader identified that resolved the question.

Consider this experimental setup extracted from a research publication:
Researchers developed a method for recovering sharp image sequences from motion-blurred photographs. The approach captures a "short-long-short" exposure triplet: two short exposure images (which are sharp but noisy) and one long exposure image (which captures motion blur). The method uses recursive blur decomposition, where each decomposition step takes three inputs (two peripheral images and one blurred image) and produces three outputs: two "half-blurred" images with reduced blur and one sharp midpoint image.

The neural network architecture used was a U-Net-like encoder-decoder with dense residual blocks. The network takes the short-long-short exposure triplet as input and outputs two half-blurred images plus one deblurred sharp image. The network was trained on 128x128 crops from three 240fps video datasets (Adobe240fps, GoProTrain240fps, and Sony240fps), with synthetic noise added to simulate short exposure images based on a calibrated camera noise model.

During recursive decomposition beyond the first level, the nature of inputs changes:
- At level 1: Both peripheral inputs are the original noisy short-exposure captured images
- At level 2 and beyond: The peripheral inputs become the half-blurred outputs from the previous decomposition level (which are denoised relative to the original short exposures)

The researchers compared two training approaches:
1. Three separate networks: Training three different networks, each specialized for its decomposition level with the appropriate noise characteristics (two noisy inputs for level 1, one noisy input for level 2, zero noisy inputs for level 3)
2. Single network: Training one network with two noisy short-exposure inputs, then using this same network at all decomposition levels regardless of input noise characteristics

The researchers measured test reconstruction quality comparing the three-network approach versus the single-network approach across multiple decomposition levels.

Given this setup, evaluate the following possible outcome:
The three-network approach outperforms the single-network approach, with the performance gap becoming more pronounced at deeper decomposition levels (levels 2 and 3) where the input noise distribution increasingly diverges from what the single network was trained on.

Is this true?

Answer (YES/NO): NO